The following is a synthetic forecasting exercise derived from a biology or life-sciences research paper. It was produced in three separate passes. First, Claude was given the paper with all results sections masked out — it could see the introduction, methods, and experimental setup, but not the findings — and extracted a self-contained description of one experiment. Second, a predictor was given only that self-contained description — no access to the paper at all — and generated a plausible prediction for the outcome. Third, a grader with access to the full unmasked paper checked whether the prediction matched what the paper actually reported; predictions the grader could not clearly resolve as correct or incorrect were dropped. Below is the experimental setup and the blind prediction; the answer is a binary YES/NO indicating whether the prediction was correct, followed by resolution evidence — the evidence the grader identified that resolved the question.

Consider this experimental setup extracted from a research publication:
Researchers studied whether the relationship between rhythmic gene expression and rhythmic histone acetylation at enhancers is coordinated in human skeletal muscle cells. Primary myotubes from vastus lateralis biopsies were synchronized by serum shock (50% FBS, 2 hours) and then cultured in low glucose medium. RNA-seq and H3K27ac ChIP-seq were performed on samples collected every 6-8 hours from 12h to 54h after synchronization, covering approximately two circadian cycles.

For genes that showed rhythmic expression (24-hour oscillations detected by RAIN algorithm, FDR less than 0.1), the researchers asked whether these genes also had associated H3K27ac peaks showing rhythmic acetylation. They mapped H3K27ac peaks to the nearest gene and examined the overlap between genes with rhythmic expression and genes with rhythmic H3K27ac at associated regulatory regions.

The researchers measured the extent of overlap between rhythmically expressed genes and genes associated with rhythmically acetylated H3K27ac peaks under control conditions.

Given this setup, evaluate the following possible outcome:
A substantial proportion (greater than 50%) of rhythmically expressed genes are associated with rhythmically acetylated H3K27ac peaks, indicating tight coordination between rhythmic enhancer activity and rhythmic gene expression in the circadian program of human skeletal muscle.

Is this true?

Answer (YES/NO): NO